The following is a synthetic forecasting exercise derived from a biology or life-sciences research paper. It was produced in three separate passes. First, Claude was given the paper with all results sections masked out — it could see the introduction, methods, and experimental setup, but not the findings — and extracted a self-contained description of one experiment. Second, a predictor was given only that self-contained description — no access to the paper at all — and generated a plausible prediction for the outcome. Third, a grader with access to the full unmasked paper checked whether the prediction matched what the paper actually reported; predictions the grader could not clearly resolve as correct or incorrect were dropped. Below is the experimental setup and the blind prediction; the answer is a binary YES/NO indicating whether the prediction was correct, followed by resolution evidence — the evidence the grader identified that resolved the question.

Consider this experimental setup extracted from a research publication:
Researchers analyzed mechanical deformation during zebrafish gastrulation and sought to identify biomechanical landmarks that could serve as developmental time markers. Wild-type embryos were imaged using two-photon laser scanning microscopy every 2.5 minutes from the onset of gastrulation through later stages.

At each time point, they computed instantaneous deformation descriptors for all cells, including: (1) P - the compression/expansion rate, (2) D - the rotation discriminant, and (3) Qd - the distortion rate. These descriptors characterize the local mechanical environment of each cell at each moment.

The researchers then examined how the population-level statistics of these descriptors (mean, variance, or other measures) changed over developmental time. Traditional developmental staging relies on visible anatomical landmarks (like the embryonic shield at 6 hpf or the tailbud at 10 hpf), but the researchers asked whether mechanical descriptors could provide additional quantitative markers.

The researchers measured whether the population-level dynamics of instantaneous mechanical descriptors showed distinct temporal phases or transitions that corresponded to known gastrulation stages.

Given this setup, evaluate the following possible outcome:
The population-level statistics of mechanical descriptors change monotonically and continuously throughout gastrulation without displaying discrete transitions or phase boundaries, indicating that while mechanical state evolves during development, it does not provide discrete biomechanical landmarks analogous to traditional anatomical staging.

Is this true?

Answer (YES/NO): NO